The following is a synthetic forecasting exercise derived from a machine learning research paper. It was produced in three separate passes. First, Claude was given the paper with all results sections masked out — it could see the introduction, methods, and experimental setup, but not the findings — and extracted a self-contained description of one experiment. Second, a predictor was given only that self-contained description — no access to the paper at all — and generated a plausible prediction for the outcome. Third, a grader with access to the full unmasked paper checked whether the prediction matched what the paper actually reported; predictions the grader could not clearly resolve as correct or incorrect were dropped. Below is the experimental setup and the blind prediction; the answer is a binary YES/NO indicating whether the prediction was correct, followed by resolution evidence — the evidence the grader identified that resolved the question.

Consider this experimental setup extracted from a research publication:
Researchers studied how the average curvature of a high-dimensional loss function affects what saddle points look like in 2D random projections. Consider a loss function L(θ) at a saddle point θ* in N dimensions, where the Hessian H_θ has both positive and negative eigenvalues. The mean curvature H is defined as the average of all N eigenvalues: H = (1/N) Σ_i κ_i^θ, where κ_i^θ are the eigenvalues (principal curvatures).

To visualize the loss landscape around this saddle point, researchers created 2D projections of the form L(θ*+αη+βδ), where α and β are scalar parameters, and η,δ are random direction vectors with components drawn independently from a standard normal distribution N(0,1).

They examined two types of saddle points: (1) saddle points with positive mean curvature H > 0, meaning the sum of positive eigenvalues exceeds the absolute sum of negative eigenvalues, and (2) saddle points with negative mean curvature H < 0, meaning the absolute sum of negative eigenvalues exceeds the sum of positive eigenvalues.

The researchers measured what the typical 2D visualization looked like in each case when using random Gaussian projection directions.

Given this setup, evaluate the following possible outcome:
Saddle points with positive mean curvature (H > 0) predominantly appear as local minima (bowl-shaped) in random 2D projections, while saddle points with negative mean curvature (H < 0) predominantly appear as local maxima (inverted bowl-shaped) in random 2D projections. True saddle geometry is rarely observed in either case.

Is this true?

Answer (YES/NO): YES